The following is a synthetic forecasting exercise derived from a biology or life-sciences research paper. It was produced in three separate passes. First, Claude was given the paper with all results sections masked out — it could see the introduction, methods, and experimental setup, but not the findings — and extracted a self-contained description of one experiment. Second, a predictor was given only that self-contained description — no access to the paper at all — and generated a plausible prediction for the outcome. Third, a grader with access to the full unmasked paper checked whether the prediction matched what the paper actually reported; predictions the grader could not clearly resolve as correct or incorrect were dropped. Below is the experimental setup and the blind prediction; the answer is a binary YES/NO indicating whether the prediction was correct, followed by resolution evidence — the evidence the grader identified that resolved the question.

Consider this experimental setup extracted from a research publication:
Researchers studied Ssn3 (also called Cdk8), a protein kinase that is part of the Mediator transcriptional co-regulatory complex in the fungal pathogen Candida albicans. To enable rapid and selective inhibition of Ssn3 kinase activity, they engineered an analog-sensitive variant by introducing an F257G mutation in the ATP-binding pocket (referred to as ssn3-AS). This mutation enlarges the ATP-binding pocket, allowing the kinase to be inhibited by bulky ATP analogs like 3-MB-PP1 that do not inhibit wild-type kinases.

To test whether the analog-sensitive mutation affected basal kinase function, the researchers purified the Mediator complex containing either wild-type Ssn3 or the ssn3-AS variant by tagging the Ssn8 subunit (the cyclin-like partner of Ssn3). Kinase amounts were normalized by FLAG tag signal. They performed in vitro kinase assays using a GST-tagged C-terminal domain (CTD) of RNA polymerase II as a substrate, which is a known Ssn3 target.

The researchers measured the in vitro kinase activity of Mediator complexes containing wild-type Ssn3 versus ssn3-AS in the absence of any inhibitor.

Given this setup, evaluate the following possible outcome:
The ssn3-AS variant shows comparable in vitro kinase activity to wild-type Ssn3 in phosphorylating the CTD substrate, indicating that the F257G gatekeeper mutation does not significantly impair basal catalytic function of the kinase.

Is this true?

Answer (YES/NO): YES